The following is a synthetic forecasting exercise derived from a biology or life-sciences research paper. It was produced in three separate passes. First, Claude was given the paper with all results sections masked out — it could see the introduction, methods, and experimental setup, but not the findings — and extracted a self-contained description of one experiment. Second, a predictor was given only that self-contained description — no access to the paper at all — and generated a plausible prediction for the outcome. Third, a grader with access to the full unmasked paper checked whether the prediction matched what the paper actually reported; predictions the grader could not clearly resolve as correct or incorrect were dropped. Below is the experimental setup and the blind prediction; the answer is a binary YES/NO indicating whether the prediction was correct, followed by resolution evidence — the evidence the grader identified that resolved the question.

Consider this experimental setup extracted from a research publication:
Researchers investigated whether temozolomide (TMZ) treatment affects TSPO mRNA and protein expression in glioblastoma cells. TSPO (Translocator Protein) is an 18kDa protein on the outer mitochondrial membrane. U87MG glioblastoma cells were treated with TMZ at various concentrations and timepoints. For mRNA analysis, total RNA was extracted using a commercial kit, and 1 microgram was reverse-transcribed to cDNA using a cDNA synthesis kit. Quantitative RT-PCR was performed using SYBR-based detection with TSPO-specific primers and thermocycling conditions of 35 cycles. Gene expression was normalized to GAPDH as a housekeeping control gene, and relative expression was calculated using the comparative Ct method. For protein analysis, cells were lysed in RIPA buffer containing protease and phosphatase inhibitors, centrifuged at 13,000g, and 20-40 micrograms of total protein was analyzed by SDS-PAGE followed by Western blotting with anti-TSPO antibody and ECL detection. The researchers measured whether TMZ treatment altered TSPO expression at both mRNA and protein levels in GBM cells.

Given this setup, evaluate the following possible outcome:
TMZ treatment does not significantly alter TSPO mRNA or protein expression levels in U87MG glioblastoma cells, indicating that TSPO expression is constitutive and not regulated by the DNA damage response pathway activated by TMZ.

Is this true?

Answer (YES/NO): NO